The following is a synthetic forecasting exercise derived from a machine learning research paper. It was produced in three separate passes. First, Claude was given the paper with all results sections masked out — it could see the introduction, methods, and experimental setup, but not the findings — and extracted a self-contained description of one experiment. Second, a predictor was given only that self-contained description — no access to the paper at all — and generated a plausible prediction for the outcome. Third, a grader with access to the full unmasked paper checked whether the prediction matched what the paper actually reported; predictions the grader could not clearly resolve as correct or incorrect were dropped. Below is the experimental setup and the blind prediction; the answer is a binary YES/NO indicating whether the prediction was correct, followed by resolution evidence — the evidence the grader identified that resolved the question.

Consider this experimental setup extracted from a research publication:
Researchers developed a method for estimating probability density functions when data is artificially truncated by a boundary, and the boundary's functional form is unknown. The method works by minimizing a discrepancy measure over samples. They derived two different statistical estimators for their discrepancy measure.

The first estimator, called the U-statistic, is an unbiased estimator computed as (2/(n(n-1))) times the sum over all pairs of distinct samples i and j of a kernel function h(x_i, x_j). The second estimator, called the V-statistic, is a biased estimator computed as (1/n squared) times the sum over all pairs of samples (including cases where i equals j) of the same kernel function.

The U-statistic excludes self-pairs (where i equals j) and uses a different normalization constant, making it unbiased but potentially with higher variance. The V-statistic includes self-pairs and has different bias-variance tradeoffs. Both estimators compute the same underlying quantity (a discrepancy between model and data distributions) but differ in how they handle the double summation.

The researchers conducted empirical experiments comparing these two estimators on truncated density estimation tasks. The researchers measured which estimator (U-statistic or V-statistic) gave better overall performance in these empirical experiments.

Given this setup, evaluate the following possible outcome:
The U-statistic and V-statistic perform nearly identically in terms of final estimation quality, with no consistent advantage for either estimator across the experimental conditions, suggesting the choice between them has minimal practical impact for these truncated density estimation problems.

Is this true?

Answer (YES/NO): NO